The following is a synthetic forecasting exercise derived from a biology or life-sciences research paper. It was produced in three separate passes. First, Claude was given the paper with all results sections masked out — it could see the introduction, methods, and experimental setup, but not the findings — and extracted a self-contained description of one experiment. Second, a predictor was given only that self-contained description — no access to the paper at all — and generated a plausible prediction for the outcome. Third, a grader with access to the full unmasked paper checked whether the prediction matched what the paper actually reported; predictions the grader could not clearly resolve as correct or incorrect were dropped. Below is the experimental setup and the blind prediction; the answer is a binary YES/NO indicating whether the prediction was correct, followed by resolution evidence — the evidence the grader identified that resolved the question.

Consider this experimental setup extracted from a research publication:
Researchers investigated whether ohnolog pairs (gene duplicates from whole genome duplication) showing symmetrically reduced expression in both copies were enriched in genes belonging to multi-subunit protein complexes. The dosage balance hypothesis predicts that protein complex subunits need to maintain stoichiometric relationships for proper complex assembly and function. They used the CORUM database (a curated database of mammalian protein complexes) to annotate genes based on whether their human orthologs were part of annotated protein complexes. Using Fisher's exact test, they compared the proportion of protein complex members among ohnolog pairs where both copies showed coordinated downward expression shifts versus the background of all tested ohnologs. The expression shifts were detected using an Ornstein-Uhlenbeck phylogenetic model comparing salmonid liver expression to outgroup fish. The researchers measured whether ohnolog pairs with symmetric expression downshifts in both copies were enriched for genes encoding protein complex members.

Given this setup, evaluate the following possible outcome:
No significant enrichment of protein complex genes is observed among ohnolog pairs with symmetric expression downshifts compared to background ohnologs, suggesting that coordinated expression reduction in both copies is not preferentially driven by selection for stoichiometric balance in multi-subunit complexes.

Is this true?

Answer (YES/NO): YES